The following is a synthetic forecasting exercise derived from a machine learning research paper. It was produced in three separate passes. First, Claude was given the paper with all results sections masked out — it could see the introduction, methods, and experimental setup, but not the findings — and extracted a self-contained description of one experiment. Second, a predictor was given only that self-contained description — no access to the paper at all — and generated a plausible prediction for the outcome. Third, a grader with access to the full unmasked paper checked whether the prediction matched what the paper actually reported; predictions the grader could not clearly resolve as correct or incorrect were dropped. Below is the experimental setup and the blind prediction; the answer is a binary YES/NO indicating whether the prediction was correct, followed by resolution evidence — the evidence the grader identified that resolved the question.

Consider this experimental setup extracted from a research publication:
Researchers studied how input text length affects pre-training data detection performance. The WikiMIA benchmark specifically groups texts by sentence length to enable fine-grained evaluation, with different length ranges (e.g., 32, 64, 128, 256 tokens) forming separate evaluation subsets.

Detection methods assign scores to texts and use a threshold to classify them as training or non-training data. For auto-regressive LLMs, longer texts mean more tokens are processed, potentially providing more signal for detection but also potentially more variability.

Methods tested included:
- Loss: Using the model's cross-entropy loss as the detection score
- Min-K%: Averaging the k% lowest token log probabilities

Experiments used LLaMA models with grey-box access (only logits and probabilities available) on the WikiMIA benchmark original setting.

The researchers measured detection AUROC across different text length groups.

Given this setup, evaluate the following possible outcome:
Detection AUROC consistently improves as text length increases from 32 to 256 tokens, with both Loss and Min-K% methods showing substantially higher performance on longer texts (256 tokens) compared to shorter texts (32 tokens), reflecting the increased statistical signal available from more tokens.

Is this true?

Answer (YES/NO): NO